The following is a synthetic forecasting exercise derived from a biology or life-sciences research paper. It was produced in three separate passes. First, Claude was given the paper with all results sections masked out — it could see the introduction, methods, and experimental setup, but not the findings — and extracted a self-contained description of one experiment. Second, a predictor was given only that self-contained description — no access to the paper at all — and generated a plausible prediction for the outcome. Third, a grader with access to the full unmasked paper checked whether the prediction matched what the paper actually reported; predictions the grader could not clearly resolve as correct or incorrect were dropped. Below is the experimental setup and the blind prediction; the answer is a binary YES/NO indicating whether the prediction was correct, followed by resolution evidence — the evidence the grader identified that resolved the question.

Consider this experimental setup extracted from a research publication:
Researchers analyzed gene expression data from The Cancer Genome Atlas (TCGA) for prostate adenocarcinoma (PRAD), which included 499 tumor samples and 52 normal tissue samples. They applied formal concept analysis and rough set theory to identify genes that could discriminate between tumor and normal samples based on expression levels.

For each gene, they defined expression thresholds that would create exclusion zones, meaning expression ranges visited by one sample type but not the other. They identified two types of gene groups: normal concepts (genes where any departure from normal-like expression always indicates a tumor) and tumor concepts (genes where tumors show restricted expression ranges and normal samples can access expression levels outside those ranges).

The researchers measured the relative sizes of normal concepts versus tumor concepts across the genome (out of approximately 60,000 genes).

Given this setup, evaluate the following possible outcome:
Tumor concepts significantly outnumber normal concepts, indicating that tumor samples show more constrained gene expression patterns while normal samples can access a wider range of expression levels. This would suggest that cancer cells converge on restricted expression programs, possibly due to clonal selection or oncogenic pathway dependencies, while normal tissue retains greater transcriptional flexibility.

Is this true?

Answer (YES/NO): NO